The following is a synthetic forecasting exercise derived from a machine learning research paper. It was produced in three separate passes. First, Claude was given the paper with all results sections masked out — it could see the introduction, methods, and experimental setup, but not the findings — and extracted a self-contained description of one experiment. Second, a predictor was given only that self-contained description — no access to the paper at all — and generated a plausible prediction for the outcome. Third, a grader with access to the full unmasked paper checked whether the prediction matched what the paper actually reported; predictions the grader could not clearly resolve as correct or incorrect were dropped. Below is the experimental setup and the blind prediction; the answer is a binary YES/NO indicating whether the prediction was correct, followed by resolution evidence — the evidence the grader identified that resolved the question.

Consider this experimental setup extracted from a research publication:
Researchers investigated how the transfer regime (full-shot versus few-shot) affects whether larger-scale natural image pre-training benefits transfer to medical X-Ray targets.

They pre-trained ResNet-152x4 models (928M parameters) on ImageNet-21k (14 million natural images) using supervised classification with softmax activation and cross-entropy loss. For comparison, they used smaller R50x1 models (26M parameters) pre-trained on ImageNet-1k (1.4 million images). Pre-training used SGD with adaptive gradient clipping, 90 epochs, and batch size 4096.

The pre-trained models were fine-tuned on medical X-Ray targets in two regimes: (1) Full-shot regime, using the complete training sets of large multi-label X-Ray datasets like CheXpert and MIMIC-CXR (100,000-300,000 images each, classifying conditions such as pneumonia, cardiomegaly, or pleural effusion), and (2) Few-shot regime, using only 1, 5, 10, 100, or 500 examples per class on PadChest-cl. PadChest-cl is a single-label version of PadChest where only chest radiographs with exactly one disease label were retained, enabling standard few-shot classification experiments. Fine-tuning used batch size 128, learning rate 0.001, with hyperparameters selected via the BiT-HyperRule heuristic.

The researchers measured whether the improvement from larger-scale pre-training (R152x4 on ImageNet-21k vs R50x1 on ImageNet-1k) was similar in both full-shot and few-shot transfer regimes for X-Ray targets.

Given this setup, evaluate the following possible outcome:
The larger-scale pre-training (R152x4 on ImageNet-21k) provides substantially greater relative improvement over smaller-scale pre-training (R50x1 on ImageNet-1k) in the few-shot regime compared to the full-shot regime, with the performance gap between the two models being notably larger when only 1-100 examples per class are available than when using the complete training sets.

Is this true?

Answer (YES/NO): NO